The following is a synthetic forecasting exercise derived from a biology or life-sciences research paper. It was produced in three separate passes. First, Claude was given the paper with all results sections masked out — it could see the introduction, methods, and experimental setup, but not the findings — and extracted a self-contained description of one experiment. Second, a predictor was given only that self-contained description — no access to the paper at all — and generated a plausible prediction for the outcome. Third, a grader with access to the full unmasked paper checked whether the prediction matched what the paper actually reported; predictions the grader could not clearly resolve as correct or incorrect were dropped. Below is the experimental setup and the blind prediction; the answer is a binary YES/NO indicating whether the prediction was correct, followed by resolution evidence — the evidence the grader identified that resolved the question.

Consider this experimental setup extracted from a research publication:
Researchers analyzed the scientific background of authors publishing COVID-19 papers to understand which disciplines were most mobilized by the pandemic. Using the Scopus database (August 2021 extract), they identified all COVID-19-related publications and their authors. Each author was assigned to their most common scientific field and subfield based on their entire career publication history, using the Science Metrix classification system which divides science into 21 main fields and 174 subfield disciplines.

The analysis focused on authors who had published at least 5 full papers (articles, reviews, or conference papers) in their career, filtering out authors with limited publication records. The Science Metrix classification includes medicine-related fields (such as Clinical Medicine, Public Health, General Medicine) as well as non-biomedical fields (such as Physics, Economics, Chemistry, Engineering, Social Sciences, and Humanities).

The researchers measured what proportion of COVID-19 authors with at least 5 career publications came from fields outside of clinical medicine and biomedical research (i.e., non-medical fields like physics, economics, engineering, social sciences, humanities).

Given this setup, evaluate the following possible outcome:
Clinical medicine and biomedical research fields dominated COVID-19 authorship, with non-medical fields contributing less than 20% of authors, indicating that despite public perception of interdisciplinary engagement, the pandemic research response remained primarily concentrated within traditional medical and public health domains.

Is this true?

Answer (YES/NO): NO